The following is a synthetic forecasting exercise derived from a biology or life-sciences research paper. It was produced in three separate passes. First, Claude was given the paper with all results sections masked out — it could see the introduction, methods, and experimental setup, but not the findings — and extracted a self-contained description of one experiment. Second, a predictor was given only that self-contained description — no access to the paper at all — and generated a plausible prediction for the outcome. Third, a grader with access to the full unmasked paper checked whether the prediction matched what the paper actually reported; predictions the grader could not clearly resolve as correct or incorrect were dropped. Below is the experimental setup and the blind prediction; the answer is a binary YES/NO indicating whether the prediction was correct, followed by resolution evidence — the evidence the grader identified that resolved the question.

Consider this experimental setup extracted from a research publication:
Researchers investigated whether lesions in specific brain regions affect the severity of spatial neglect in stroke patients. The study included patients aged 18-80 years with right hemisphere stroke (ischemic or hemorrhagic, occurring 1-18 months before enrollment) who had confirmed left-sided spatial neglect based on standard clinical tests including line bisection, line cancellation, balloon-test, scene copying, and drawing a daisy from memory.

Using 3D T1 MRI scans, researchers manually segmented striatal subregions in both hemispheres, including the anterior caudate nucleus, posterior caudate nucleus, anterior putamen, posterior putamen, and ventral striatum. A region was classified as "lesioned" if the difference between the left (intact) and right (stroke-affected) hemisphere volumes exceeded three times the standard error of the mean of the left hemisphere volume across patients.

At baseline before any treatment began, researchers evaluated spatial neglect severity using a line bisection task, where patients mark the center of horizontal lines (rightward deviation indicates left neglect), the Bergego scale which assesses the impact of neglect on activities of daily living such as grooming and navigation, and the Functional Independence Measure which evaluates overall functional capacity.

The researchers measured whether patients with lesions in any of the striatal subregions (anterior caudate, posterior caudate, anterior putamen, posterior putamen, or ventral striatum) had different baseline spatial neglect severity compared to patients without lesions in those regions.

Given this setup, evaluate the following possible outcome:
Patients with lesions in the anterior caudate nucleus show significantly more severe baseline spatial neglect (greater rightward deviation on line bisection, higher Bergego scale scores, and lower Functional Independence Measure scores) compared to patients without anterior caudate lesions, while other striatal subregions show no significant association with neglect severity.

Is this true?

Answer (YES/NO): NO